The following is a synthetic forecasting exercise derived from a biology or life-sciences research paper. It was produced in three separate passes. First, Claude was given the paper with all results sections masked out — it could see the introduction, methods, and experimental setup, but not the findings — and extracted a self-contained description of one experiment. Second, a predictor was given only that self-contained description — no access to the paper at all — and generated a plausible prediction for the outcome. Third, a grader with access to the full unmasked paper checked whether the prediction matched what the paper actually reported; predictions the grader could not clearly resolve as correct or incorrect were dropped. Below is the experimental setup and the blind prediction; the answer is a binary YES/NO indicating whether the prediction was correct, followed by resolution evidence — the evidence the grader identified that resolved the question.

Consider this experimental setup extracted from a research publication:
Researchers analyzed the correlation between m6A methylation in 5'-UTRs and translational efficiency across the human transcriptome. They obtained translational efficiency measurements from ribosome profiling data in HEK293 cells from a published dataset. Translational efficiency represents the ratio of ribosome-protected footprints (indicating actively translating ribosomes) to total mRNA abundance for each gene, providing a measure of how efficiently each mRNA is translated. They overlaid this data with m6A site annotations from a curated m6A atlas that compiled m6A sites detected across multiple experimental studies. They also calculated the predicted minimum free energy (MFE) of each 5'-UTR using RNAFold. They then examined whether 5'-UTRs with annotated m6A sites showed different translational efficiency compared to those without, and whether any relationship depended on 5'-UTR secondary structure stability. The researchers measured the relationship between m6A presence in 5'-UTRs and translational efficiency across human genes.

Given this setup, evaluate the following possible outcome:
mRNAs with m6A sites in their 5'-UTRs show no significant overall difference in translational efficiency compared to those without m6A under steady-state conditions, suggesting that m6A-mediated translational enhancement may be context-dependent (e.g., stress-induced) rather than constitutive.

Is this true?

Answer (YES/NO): NO